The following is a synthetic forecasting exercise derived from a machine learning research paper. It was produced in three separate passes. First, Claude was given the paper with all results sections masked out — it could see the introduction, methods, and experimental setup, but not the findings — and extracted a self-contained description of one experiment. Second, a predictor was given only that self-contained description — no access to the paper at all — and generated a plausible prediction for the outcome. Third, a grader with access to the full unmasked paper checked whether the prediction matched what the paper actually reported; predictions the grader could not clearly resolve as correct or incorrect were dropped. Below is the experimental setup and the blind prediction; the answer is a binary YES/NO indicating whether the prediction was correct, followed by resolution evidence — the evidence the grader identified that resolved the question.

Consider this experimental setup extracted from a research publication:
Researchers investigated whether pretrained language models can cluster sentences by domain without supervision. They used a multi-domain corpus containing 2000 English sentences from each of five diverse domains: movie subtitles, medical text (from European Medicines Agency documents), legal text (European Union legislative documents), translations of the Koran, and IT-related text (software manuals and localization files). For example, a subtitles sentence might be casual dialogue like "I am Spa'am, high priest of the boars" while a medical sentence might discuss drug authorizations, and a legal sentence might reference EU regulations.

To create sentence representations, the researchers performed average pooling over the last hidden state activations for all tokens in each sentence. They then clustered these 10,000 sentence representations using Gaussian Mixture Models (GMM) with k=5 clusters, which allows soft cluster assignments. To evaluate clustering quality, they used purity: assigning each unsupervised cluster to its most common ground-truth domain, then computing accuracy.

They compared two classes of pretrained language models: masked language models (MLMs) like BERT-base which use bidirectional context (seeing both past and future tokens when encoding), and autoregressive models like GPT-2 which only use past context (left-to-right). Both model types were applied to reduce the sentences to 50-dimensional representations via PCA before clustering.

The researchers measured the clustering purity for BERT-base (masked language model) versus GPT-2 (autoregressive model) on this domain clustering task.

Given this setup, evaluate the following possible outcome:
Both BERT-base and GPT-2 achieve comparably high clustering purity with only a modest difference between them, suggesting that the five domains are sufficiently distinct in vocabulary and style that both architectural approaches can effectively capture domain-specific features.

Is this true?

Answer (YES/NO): NO